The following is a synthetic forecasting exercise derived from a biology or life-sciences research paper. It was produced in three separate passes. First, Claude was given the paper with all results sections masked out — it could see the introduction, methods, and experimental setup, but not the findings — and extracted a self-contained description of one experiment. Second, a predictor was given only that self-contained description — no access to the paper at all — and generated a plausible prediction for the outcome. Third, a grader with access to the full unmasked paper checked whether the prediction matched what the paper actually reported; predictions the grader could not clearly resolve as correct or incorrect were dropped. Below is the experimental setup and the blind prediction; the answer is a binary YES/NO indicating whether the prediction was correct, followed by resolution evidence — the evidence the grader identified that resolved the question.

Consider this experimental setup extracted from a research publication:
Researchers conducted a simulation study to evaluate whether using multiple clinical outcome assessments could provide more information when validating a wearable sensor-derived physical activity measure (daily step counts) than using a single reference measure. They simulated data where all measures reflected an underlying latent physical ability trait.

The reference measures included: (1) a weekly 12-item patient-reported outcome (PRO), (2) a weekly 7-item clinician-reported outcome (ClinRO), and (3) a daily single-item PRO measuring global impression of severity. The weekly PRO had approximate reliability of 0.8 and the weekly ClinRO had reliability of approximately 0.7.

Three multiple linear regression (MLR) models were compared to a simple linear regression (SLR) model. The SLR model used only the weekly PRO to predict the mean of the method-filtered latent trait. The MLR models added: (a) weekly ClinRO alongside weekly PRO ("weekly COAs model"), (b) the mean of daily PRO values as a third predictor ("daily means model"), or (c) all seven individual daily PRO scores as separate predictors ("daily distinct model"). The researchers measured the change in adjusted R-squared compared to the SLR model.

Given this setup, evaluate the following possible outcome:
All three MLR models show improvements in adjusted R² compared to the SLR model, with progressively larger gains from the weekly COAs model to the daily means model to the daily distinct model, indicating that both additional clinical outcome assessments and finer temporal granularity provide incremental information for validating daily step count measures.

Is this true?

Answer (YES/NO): NO